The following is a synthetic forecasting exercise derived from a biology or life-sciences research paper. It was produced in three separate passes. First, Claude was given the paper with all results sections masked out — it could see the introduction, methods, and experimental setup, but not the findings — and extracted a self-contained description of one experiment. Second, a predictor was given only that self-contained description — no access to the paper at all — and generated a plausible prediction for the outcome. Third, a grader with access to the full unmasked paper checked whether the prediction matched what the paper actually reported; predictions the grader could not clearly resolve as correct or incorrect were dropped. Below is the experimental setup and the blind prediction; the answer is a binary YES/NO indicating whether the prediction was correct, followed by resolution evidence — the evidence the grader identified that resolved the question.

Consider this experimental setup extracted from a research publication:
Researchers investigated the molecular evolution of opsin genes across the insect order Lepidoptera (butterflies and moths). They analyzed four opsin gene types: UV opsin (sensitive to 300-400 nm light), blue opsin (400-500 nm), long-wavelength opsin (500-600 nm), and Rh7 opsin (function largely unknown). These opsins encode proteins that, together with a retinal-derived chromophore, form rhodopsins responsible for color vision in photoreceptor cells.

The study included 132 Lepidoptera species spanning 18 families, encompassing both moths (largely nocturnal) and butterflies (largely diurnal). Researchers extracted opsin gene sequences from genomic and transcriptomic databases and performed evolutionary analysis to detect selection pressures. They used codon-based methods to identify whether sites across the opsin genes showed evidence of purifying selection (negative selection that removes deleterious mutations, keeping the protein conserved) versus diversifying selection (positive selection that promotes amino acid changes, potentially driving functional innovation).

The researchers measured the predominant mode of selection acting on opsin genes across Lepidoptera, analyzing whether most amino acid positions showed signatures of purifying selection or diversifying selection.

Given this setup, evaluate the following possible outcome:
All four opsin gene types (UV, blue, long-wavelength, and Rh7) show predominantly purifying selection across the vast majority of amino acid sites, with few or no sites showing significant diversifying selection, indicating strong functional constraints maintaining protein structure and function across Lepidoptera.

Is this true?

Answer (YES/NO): YES